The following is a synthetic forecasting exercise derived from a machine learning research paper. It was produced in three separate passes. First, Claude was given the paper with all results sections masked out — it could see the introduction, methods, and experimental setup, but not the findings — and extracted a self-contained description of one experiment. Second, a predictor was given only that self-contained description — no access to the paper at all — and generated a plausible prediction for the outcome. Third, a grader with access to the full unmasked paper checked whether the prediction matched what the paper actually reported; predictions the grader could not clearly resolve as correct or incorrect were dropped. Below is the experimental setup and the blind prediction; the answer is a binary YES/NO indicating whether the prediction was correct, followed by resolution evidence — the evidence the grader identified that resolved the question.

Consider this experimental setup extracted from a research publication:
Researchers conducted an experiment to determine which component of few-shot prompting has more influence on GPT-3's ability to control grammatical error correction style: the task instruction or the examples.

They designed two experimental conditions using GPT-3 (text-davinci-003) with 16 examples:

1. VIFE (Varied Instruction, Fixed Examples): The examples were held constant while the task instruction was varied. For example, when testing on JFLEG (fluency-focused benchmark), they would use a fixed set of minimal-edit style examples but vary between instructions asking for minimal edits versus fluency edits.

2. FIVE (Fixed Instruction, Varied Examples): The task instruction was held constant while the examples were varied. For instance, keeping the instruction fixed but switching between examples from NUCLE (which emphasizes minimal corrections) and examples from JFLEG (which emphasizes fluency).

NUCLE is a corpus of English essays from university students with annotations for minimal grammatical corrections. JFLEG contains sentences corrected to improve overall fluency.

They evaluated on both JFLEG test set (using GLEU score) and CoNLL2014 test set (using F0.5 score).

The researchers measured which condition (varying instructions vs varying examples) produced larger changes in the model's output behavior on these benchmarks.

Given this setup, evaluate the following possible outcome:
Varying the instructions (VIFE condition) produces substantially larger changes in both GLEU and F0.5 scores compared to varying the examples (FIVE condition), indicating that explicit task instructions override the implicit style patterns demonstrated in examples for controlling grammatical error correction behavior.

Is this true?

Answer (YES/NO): NO